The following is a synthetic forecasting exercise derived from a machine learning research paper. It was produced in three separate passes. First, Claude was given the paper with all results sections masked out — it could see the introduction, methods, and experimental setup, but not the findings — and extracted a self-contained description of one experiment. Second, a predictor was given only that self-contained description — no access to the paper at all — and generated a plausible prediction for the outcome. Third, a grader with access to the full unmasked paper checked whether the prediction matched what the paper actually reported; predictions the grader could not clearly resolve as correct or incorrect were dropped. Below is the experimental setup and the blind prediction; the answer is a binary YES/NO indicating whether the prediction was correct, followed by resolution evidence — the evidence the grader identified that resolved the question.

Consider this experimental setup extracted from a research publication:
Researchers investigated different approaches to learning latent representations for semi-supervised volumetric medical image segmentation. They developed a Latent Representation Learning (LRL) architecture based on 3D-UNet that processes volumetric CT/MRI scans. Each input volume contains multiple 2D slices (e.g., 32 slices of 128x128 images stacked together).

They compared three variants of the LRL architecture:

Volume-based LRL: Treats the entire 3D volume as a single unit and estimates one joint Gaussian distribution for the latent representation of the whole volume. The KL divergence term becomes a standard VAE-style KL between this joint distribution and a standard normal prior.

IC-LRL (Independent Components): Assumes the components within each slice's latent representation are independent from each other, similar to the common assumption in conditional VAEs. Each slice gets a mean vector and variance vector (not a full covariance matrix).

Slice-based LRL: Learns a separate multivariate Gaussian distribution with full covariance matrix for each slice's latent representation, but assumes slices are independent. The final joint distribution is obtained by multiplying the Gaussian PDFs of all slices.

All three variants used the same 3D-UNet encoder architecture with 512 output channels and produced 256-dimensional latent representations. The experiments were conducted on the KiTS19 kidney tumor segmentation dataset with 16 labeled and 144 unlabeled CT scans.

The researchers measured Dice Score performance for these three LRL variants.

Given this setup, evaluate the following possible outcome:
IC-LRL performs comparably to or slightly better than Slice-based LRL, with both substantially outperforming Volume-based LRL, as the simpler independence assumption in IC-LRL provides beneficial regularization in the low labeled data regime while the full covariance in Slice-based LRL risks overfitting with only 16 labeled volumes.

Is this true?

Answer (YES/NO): NO